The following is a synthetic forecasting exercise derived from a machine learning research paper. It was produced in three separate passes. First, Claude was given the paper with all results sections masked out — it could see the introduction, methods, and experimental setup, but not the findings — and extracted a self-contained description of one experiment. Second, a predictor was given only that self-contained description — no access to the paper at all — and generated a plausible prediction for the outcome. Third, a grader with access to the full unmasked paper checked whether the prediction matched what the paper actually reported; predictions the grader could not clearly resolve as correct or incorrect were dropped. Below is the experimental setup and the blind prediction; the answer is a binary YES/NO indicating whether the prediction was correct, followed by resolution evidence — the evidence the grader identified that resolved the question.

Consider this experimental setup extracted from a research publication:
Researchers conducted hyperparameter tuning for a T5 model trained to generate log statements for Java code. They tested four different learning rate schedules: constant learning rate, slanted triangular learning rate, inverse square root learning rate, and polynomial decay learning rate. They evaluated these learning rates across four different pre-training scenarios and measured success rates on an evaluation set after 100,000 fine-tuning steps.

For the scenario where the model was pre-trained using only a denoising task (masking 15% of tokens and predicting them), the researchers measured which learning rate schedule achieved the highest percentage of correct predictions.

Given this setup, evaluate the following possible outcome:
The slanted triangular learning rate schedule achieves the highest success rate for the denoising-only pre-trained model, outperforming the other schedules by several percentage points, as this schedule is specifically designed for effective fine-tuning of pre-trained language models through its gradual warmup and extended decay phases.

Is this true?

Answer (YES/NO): NO